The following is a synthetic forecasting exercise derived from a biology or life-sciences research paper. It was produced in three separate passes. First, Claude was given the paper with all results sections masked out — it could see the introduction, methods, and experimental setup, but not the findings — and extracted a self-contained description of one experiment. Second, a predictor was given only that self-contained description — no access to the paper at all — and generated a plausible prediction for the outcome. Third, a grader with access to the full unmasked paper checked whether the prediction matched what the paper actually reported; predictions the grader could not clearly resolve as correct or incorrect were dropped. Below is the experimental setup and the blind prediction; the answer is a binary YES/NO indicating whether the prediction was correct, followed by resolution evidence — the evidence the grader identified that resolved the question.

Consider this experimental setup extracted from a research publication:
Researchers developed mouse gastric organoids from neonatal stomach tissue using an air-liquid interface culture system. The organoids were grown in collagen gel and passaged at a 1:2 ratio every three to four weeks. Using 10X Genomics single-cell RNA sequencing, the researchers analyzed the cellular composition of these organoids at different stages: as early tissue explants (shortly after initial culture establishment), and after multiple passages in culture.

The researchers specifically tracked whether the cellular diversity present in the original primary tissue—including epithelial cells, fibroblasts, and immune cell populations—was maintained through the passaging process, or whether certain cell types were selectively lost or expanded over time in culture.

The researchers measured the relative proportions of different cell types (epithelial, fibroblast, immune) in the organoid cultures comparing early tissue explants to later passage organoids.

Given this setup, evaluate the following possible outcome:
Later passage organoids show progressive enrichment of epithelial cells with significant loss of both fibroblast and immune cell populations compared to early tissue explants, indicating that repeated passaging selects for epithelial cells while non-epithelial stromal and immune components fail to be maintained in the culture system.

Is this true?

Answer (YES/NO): NO